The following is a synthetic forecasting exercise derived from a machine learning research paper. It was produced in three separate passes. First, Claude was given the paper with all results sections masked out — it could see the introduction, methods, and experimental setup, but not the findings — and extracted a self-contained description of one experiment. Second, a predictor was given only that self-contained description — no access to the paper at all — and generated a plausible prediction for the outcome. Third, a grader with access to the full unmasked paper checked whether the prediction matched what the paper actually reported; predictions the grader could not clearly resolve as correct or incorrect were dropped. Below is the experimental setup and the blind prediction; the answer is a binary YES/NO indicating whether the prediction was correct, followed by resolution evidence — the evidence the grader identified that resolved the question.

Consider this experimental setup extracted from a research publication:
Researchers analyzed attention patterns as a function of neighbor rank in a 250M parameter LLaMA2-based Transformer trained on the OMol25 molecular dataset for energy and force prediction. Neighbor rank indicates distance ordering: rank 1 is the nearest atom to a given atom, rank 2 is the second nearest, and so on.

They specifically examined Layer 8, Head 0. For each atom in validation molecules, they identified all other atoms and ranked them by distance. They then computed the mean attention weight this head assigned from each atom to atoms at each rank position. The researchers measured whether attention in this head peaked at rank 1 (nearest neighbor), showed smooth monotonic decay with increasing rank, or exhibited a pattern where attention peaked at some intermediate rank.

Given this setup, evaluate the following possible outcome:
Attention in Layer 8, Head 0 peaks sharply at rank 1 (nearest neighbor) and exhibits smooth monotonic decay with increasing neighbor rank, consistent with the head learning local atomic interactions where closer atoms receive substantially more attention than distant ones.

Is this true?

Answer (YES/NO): NO